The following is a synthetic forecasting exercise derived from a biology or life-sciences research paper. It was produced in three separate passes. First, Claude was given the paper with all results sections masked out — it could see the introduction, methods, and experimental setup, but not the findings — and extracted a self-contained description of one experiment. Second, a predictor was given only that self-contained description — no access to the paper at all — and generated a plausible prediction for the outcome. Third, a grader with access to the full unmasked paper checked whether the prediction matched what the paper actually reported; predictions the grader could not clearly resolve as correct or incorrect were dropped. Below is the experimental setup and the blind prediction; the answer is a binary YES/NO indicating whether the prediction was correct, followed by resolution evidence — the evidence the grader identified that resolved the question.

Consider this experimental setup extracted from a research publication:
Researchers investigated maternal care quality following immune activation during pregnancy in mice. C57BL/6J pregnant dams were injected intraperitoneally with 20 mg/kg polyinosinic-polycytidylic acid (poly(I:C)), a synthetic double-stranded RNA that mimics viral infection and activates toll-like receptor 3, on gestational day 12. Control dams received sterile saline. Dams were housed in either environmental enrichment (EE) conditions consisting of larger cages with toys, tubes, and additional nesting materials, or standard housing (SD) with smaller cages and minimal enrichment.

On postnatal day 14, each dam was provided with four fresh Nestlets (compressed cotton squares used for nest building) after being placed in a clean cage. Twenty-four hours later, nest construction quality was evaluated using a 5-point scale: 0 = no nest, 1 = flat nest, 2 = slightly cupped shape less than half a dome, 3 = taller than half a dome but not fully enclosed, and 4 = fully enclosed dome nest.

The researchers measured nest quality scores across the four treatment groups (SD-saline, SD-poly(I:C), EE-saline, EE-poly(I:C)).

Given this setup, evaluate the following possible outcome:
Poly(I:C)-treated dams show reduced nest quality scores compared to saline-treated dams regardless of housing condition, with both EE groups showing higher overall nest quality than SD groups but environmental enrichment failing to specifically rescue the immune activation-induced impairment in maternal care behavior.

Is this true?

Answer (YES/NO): NO